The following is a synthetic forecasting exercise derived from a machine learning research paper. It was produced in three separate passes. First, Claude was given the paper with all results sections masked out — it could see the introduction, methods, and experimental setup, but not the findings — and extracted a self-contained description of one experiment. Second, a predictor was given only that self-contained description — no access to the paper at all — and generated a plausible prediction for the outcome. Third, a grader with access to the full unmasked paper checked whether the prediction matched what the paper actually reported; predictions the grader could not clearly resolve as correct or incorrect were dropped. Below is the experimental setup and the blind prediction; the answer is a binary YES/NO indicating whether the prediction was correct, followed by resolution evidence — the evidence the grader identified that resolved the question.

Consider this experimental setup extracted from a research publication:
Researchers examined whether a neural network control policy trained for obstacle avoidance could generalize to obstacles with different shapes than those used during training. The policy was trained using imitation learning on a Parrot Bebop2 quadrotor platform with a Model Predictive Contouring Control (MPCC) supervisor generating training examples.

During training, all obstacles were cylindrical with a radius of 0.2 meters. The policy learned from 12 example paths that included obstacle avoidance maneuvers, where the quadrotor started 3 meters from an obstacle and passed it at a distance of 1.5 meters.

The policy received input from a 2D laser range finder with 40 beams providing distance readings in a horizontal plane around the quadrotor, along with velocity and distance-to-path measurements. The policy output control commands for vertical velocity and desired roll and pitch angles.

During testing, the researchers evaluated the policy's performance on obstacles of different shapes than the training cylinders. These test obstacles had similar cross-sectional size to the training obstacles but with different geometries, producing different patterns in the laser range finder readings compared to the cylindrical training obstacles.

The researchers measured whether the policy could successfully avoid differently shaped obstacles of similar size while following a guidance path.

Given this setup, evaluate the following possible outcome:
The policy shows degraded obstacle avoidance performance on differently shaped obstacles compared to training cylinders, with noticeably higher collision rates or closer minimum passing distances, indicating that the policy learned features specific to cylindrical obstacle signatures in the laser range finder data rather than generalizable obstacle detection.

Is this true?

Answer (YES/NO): NO